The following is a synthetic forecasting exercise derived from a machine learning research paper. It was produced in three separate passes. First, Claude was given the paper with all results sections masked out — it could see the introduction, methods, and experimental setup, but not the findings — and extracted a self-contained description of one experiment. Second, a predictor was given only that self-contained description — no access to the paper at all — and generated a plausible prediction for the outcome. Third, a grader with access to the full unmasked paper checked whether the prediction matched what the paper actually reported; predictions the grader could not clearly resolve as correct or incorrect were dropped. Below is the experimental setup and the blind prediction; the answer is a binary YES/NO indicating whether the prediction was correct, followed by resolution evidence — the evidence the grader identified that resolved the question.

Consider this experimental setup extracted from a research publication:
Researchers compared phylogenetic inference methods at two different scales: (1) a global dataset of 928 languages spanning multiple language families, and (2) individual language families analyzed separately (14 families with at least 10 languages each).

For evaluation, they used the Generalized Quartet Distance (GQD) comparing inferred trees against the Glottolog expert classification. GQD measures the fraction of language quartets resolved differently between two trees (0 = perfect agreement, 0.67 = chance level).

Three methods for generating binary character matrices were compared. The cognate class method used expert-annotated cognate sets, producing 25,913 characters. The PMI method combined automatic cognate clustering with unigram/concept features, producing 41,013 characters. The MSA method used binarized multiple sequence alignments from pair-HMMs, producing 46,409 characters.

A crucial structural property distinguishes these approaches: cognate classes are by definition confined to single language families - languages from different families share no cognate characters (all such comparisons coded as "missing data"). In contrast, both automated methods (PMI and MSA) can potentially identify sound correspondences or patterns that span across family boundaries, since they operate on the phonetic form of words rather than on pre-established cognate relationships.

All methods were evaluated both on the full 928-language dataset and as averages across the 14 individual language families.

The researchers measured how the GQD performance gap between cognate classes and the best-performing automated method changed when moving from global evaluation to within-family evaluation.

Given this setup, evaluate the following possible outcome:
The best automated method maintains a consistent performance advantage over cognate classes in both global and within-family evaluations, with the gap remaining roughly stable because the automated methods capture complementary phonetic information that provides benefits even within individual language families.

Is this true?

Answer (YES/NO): NO